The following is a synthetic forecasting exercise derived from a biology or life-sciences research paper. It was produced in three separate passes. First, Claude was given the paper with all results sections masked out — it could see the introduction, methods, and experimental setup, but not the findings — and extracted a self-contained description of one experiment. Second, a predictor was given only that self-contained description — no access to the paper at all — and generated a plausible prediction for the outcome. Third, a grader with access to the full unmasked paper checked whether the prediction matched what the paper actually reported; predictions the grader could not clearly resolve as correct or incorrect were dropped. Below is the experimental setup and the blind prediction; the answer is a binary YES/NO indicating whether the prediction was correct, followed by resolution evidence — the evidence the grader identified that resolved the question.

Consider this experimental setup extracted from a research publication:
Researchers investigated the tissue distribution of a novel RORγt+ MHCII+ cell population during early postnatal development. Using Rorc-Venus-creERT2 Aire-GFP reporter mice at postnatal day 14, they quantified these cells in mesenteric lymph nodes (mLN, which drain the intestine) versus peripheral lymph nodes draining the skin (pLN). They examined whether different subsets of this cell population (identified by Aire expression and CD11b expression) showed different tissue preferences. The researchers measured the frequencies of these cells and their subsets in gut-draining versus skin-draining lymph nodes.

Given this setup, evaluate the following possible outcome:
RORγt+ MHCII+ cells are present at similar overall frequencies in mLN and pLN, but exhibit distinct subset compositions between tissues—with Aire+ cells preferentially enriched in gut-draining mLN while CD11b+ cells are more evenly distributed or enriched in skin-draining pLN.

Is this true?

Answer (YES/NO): NO